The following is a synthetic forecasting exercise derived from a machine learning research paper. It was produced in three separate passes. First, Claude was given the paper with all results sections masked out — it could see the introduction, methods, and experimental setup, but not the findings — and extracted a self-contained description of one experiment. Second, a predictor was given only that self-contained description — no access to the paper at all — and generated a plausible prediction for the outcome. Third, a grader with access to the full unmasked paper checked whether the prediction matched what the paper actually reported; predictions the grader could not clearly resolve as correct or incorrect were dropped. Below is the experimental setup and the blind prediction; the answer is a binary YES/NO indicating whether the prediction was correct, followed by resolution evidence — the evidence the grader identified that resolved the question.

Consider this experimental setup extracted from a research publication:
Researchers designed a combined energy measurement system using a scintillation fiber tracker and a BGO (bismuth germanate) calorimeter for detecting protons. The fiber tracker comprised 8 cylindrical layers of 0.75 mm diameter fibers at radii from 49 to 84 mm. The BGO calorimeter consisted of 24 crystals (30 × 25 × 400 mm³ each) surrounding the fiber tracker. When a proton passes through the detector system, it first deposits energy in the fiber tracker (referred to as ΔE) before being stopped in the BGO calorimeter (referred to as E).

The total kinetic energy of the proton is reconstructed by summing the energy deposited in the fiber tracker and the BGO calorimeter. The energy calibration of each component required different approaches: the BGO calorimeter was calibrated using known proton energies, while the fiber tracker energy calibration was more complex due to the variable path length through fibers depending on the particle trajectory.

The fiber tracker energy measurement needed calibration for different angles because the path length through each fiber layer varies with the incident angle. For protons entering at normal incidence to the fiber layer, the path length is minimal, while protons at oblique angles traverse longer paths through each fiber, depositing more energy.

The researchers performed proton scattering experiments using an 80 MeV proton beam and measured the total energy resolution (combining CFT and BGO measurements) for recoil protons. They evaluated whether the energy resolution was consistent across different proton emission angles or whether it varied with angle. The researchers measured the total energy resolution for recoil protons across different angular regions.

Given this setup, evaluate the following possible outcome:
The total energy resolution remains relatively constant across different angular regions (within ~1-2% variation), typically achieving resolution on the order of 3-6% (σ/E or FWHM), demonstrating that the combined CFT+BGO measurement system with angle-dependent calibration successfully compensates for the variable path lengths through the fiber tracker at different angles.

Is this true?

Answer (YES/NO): YES